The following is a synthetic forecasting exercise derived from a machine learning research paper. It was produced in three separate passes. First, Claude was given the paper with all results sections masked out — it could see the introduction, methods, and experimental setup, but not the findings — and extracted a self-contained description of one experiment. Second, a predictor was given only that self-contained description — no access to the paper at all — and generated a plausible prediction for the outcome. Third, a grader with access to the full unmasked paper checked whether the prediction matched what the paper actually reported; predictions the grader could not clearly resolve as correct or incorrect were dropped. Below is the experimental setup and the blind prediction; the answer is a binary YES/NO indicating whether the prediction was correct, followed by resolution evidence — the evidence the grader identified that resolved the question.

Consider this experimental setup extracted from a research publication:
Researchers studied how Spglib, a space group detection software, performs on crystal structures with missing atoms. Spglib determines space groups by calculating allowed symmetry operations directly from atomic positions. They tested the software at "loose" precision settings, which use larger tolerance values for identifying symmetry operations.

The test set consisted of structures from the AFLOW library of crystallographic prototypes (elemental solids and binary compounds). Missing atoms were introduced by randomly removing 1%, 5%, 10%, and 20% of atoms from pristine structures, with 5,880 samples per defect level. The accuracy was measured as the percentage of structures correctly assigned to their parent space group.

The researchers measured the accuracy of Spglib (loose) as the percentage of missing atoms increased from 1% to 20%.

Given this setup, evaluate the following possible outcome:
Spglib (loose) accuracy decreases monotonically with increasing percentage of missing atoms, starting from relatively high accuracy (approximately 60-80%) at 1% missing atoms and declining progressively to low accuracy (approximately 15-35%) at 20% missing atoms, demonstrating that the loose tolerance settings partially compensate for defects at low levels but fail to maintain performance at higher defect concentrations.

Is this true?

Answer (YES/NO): NO